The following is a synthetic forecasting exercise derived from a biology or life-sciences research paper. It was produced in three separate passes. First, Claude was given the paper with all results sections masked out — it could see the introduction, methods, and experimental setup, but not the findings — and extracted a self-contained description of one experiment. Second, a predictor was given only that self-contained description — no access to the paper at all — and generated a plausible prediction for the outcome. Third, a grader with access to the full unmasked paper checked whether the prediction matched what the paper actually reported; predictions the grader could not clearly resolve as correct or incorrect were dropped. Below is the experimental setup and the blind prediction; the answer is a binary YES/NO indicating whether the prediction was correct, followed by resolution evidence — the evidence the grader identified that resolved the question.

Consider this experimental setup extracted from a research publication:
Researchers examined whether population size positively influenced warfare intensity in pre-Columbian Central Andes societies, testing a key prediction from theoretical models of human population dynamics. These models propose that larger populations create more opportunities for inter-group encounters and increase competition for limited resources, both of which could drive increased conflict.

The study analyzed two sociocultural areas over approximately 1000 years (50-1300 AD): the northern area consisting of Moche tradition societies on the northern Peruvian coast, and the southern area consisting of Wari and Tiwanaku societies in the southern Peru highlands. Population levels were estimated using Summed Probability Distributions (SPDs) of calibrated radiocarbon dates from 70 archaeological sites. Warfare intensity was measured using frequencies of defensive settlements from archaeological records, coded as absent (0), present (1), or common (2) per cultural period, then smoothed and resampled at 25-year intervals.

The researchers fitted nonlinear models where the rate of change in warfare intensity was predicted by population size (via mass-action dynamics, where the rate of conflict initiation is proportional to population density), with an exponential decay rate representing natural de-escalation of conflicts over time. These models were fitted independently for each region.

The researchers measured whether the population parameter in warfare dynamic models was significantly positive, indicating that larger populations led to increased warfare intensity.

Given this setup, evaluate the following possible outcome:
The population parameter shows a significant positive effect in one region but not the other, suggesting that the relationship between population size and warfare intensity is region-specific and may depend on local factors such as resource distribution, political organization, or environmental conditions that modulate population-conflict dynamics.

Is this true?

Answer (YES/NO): YES